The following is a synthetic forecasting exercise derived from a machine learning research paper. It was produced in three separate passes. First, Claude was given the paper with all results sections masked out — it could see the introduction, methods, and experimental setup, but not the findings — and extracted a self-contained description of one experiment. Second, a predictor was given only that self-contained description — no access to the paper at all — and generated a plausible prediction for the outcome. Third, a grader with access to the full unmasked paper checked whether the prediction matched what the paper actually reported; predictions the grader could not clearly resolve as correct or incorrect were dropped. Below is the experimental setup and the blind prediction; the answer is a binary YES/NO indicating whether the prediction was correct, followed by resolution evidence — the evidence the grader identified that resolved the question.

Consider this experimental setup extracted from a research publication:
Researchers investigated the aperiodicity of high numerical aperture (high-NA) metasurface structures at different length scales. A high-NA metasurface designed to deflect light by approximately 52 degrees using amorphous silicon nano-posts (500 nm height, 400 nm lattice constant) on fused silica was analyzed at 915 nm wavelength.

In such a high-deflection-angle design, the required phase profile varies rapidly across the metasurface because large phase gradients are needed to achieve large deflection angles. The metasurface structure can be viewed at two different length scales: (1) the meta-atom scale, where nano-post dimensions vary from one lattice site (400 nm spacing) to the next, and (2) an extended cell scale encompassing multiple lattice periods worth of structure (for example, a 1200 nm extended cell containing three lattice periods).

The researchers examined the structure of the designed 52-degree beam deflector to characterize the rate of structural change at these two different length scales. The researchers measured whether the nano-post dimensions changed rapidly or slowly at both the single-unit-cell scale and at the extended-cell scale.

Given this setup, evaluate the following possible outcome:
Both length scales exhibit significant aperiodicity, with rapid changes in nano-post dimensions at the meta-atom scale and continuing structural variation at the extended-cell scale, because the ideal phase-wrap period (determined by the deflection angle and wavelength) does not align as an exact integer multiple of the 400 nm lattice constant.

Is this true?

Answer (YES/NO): NO